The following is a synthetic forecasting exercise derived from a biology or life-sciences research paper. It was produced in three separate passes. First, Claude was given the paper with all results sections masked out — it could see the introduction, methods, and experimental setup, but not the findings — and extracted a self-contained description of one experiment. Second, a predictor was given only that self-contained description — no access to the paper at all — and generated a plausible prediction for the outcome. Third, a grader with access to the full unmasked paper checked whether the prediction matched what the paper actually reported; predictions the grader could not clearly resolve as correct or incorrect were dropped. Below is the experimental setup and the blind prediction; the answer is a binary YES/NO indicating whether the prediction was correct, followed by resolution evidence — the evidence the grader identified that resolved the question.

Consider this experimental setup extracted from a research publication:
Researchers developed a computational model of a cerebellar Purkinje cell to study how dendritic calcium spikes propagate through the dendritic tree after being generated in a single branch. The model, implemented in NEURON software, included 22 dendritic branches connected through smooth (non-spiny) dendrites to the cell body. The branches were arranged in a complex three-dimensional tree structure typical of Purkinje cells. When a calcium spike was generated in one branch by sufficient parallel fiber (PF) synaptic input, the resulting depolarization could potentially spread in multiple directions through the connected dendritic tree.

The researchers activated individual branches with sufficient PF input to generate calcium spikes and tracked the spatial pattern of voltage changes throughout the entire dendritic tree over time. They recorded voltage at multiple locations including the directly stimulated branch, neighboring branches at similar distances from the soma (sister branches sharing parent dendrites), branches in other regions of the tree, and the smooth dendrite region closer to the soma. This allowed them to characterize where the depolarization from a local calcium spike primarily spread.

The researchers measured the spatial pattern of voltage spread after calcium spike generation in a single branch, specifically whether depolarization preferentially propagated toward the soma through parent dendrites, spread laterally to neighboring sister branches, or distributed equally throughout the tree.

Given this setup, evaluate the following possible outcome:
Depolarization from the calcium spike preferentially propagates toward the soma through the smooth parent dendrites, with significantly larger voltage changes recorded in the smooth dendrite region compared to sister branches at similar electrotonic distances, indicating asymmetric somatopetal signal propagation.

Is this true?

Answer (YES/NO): NO